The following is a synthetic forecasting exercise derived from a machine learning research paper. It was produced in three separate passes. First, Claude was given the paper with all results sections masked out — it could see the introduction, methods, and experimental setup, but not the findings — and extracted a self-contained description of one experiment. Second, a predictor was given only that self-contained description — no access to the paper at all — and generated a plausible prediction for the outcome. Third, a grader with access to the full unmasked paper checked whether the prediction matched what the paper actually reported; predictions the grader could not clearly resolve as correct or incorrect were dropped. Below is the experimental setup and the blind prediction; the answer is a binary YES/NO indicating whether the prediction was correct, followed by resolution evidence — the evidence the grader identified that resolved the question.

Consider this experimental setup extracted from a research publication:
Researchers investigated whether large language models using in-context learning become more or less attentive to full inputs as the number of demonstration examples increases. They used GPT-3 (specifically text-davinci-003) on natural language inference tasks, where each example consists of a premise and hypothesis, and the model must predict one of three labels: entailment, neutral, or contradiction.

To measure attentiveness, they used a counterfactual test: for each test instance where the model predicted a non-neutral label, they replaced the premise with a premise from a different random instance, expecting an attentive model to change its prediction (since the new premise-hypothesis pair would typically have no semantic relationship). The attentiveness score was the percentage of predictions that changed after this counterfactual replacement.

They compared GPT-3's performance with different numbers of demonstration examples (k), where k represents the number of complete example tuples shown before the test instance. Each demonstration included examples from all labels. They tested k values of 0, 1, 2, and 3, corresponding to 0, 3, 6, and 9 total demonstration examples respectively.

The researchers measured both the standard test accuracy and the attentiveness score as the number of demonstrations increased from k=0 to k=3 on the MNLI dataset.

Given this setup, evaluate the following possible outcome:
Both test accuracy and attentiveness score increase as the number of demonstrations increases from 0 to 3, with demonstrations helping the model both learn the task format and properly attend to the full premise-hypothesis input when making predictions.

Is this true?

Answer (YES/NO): NO